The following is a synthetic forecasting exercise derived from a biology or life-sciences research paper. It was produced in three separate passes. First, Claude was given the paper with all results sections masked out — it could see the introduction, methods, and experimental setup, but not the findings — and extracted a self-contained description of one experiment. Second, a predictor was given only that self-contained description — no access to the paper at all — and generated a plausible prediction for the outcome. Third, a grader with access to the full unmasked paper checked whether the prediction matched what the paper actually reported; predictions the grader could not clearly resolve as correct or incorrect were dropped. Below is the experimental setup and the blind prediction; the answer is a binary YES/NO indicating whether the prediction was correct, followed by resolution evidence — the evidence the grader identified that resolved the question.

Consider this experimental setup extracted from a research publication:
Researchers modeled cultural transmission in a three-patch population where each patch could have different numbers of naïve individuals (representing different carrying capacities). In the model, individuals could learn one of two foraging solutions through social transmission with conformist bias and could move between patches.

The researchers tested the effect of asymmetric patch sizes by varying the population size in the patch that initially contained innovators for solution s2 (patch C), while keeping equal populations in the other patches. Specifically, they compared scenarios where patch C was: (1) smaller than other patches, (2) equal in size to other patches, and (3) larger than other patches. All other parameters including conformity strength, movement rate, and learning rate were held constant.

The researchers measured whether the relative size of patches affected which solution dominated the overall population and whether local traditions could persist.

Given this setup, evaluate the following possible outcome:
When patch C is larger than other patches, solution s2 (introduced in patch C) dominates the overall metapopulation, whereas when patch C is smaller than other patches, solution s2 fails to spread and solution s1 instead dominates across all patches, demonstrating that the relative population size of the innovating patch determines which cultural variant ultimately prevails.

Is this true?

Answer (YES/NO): YES